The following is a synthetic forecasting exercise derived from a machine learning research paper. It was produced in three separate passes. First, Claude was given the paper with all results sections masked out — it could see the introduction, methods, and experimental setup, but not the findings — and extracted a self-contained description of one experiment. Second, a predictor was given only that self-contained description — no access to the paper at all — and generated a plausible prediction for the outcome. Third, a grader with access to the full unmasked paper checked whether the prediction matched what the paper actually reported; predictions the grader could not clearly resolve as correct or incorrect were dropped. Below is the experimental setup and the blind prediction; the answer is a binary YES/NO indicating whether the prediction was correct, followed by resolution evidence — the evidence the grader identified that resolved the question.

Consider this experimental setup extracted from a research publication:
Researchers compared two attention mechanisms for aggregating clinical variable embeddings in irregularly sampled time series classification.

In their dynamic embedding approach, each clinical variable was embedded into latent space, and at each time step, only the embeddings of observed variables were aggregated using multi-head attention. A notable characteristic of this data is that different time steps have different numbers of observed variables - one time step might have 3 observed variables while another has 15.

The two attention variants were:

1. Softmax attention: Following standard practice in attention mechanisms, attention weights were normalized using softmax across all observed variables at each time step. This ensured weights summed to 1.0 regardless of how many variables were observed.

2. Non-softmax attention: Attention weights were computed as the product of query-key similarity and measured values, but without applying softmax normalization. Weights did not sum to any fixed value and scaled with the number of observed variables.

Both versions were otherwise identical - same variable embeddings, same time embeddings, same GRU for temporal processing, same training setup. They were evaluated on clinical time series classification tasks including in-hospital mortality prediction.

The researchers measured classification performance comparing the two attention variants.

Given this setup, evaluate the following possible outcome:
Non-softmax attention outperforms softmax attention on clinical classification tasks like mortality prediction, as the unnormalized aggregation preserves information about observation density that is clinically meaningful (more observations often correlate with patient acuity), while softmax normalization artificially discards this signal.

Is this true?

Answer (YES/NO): YES